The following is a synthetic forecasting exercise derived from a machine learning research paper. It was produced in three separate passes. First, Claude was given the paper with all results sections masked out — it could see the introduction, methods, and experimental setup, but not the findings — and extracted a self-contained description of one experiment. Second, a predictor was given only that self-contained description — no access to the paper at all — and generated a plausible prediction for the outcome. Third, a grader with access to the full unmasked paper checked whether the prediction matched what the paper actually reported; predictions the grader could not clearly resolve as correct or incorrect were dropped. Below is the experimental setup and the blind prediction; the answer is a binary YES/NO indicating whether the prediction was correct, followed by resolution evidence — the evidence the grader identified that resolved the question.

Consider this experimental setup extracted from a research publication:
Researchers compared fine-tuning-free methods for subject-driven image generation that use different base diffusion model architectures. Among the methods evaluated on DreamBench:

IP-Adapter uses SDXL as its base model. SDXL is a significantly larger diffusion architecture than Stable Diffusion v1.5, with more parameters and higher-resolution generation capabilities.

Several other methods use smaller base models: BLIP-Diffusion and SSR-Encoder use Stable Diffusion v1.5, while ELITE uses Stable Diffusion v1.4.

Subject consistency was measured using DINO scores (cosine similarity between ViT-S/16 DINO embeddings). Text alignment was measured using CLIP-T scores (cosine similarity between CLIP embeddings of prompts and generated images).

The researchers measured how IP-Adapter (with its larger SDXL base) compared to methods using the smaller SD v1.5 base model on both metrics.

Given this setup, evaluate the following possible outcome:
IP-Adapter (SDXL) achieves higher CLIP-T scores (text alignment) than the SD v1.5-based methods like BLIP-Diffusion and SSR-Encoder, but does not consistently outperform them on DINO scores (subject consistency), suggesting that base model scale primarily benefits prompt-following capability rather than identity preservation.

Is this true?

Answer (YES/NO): NO